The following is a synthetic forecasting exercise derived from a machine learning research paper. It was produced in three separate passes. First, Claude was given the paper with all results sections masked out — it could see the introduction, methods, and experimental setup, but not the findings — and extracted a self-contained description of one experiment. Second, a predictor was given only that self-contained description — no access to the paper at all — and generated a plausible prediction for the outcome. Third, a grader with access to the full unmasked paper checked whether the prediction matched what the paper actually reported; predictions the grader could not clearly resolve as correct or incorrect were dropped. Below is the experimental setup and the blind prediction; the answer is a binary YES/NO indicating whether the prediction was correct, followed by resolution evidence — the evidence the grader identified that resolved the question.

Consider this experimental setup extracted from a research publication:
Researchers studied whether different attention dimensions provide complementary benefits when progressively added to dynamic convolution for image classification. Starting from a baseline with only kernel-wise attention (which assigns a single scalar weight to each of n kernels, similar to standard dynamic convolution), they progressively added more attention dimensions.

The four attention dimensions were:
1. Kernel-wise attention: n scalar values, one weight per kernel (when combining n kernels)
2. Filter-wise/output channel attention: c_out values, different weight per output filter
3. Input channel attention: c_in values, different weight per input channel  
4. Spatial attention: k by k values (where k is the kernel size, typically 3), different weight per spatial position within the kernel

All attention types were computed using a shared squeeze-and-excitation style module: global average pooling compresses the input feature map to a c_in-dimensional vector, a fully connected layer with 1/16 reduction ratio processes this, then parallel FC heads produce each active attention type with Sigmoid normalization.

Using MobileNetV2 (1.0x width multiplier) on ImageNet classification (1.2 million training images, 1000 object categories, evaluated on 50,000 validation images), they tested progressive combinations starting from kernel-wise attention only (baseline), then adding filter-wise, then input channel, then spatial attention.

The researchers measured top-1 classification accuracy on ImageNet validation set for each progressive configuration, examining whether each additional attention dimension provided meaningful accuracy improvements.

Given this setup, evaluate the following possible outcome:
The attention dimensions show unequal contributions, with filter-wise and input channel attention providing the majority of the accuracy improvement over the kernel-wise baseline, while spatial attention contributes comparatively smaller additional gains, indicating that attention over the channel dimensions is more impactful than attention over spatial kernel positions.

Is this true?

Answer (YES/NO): NO